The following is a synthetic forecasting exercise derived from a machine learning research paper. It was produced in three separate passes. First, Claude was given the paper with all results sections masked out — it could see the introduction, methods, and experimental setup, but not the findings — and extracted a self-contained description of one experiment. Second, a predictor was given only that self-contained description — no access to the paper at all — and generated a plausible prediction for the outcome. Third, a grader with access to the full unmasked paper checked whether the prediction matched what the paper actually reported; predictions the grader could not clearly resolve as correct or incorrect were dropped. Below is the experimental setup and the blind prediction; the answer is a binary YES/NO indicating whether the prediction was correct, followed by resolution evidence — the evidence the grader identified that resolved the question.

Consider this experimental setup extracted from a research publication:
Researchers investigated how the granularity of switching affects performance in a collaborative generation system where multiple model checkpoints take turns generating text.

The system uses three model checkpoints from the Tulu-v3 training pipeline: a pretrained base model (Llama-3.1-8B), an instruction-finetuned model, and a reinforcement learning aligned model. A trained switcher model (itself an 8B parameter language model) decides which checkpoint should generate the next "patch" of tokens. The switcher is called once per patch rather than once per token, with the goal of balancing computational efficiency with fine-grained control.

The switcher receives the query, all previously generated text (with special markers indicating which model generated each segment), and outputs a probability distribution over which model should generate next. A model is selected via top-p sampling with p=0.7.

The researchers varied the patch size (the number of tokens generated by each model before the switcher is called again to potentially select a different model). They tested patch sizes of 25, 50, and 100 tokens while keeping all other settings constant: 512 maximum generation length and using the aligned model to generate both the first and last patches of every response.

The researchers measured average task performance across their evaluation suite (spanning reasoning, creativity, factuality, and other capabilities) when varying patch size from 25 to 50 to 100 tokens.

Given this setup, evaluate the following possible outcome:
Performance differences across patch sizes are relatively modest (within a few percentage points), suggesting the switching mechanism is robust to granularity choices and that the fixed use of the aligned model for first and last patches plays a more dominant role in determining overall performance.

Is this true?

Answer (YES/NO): NO